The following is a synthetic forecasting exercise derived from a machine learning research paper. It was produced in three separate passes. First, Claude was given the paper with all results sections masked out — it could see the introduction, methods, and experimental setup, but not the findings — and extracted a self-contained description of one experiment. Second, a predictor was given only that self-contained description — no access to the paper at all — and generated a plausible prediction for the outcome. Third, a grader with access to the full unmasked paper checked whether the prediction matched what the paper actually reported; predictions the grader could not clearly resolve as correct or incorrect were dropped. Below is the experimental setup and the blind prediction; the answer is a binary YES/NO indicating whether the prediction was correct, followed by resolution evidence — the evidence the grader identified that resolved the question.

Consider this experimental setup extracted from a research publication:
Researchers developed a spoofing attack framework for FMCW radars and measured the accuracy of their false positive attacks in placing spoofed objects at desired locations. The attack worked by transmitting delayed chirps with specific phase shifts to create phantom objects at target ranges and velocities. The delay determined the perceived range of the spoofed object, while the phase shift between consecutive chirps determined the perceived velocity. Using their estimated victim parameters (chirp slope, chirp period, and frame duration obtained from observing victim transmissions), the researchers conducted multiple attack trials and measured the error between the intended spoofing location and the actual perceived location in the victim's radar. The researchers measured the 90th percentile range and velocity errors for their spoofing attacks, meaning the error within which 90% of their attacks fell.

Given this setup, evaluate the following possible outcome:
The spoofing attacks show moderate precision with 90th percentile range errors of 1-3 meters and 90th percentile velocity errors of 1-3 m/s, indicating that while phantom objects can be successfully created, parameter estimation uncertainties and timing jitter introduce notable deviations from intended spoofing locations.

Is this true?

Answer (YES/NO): NO